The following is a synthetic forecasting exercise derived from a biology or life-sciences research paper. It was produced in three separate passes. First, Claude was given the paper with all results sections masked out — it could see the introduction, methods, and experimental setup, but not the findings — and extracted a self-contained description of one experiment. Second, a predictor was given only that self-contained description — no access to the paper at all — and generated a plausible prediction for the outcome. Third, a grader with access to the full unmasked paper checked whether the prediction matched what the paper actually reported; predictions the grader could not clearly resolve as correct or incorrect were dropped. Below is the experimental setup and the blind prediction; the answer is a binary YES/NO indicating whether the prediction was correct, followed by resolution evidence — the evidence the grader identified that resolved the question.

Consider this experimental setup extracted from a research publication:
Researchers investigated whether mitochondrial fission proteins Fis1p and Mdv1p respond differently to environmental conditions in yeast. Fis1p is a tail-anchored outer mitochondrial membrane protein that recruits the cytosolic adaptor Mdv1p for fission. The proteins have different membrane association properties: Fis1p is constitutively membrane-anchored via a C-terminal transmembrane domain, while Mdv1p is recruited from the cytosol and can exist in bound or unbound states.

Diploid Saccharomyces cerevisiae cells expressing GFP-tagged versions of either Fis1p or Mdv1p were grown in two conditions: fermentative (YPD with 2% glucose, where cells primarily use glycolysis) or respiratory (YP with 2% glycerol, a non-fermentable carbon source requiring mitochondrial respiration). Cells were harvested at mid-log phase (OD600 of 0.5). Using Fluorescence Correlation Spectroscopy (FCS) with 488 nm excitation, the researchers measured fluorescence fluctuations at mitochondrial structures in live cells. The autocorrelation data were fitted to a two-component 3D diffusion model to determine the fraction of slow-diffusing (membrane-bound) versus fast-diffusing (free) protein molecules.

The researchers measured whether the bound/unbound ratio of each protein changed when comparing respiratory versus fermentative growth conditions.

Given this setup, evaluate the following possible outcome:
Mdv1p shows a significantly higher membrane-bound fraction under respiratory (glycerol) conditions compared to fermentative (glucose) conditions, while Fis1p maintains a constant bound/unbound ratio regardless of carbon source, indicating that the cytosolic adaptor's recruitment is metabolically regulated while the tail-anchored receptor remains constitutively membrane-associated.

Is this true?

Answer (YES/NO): NO